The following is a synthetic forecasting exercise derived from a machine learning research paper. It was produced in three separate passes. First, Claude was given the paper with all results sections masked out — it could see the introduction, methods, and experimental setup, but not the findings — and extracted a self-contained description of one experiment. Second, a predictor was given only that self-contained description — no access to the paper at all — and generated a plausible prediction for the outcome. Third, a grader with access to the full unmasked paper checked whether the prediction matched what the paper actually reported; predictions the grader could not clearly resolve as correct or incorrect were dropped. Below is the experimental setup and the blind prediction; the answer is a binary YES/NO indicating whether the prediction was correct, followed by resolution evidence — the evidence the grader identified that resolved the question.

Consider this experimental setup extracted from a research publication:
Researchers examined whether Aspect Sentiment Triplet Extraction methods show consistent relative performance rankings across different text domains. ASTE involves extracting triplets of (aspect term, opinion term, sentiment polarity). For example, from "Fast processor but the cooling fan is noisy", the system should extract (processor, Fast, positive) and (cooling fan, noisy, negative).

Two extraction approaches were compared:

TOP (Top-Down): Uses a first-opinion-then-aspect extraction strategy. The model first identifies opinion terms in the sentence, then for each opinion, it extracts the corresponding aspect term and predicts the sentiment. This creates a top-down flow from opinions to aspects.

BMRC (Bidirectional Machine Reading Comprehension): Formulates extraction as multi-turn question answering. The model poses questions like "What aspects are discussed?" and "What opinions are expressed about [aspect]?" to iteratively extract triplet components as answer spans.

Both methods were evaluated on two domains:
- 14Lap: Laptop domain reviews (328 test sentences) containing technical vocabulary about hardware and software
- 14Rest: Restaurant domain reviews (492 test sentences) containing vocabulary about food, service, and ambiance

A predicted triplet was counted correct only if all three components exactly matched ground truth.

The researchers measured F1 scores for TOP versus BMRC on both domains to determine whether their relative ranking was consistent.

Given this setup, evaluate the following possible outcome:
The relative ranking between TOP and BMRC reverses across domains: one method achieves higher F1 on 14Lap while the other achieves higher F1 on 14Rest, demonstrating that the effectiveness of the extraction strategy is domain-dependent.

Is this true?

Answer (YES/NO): YES